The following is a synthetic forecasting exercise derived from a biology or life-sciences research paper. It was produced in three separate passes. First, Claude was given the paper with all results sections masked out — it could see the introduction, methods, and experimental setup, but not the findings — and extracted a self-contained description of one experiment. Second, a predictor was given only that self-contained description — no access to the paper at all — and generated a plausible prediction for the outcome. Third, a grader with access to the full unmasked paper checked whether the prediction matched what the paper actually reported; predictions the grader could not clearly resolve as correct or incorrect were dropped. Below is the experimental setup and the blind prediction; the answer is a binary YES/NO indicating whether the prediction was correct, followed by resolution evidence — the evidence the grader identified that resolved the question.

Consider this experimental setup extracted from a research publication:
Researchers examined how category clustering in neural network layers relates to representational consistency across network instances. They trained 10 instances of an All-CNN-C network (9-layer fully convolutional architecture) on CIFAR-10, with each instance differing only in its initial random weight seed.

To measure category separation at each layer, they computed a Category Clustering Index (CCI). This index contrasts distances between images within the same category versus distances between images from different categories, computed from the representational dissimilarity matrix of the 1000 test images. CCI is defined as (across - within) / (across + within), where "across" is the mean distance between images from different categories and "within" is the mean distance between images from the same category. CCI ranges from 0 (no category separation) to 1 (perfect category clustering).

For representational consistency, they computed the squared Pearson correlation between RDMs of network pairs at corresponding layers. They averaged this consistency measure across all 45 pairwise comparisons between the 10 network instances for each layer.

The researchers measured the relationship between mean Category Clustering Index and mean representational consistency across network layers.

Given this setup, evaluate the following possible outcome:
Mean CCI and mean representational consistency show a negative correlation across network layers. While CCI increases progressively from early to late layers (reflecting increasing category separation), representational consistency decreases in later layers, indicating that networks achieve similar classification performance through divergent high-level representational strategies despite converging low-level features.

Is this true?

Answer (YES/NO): YES